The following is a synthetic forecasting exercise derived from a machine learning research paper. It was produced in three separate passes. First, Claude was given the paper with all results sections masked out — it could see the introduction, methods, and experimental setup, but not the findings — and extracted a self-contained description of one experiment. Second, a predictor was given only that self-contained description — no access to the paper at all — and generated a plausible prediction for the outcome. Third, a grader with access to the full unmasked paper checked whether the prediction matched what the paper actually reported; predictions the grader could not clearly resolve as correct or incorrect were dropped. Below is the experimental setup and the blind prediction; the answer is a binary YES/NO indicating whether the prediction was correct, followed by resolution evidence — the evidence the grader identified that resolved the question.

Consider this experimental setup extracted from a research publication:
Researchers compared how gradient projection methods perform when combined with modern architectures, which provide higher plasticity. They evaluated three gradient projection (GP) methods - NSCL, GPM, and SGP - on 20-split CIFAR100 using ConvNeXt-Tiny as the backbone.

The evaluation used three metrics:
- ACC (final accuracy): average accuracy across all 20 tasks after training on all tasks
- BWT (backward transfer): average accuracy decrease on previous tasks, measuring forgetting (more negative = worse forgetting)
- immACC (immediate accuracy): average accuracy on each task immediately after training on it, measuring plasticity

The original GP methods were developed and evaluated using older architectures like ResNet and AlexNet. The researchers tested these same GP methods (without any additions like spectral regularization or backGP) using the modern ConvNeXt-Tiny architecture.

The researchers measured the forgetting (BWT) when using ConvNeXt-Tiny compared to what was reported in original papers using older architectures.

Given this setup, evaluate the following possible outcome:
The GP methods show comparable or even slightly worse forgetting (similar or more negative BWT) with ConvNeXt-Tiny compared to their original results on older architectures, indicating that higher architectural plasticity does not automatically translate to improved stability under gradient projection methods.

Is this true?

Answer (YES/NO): YES